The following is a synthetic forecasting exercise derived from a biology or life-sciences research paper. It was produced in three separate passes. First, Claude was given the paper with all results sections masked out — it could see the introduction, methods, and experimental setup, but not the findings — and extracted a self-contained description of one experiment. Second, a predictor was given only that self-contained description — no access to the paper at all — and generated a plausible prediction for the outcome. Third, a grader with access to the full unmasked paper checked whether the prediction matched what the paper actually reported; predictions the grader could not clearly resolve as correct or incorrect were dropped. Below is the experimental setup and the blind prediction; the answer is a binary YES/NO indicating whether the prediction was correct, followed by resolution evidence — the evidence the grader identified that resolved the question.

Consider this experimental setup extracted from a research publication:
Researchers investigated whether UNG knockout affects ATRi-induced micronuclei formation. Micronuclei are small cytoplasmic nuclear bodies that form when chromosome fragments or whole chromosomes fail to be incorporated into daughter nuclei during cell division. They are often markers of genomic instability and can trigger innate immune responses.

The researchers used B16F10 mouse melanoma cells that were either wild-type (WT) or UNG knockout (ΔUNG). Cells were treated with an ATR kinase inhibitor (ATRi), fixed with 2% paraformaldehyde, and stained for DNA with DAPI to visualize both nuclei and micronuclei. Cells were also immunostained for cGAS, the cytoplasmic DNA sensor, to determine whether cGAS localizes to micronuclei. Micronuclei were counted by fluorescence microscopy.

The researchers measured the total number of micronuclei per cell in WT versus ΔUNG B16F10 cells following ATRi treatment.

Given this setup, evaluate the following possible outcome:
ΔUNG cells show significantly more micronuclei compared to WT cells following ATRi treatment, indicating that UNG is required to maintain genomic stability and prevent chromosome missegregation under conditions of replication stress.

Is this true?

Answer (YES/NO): NO